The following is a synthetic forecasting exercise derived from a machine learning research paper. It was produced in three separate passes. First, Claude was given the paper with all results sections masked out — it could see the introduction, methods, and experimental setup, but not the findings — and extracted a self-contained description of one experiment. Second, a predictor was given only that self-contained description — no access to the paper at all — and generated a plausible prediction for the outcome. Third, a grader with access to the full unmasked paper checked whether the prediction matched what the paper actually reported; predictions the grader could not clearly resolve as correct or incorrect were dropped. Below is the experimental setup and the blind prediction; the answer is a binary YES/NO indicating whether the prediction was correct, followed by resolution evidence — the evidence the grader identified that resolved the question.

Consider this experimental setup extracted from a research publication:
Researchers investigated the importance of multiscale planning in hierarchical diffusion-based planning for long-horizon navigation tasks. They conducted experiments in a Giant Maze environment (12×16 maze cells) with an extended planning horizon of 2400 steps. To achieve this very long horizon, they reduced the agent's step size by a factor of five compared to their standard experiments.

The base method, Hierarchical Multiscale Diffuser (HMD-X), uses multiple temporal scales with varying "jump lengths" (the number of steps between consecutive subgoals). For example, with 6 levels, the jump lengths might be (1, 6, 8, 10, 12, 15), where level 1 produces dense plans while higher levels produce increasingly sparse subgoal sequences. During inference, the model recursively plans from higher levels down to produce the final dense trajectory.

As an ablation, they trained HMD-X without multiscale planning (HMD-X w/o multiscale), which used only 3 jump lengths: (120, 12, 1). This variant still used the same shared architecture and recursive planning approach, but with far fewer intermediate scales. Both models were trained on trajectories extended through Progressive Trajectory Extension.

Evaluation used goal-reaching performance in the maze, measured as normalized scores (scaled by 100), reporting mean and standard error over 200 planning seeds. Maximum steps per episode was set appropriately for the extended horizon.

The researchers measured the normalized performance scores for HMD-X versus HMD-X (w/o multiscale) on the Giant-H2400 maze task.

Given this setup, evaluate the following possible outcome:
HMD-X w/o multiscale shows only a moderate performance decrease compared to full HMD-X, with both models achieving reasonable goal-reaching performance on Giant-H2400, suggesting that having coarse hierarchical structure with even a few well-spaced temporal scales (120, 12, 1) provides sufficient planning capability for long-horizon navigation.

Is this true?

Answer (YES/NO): NO